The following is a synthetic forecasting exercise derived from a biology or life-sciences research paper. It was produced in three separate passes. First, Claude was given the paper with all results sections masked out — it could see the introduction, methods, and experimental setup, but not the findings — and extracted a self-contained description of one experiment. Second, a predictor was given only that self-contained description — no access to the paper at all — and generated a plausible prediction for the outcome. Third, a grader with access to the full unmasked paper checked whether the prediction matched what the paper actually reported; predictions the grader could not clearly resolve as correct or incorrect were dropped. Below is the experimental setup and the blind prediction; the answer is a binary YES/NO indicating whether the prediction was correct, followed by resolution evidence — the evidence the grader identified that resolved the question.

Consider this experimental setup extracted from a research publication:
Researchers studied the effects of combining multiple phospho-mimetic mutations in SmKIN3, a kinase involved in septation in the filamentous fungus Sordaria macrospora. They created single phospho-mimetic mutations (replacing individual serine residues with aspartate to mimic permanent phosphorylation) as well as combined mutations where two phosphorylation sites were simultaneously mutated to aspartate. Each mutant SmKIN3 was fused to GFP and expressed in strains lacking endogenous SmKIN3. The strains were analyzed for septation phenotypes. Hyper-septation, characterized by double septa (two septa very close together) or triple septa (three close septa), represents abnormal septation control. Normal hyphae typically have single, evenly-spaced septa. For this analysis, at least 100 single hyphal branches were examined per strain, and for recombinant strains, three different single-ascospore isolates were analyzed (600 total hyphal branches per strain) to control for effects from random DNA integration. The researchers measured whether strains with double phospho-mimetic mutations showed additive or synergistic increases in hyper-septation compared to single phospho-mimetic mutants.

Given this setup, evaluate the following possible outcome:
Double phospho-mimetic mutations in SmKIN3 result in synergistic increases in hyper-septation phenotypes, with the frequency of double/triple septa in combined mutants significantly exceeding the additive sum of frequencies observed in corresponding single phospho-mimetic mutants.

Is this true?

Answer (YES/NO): NO